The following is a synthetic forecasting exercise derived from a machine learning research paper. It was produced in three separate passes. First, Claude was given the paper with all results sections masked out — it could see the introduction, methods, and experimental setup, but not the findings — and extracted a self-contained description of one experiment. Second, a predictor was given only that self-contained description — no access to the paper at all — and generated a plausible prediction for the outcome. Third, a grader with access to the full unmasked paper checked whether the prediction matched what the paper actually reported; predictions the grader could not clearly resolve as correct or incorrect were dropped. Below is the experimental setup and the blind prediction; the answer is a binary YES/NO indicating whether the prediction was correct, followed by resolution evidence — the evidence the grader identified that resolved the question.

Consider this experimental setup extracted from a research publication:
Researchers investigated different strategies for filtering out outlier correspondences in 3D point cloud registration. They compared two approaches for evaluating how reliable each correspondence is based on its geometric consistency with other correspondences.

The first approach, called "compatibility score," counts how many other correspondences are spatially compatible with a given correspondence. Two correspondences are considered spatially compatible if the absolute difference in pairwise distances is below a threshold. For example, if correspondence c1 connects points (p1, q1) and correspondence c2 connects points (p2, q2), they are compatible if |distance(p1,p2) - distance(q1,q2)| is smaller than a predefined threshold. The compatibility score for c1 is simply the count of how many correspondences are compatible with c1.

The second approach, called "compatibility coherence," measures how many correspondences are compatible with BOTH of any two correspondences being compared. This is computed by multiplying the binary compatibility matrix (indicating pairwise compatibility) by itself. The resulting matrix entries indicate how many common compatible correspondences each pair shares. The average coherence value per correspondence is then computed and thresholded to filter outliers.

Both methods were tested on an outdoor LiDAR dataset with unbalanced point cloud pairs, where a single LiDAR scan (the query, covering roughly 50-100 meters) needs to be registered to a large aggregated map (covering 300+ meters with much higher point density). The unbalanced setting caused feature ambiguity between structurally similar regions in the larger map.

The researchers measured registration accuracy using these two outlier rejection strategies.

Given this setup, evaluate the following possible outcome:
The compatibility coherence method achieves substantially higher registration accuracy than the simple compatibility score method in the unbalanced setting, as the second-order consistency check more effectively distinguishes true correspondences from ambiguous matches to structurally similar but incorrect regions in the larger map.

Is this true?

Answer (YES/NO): YES